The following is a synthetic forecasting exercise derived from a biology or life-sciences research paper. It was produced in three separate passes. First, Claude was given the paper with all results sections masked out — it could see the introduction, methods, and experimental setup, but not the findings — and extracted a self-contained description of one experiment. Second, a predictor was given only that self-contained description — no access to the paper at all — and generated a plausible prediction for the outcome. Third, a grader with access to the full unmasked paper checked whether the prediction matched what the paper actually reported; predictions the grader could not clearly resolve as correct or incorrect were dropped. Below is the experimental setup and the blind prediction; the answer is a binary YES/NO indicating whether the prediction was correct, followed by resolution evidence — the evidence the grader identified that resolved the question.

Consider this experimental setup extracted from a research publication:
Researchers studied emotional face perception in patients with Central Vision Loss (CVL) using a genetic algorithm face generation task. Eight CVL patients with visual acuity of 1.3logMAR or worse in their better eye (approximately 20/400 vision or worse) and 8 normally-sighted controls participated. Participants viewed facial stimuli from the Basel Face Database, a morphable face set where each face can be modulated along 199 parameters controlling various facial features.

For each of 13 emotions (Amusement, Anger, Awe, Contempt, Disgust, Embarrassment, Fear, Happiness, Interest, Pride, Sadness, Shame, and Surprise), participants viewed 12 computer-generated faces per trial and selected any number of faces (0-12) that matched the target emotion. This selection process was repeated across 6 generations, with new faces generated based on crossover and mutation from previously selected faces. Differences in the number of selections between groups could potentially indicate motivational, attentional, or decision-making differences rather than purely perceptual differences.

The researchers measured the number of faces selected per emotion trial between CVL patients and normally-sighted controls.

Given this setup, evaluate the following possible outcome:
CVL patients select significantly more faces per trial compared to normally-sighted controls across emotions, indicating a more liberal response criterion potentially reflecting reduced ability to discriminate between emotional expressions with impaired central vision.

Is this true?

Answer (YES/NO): NO